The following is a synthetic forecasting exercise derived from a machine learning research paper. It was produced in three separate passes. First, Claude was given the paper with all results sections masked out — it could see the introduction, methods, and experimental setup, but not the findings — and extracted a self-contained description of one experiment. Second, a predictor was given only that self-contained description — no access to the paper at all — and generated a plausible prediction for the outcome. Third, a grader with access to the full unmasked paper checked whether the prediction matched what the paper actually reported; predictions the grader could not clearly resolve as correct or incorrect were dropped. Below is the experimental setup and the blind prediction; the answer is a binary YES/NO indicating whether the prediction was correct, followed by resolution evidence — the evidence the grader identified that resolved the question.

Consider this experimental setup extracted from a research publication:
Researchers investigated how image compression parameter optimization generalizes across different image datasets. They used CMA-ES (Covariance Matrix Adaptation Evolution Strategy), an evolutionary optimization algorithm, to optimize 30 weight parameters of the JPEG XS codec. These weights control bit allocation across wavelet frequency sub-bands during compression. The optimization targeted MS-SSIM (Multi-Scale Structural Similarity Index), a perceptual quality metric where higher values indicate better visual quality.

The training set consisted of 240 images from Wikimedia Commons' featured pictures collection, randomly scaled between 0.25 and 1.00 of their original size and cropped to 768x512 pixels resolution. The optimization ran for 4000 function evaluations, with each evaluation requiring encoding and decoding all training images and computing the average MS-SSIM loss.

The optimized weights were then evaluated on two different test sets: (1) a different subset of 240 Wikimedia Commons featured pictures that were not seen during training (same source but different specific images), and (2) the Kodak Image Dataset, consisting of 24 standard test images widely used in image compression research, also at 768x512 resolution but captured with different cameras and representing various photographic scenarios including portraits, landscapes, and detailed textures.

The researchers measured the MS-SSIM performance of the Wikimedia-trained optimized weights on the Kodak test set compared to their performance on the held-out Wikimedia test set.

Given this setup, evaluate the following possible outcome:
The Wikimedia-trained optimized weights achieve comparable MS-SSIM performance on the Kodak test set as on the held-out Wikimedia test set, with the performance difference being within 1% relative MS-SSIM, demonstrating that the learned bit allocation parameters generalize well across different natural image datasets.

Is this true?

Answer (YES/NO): YES